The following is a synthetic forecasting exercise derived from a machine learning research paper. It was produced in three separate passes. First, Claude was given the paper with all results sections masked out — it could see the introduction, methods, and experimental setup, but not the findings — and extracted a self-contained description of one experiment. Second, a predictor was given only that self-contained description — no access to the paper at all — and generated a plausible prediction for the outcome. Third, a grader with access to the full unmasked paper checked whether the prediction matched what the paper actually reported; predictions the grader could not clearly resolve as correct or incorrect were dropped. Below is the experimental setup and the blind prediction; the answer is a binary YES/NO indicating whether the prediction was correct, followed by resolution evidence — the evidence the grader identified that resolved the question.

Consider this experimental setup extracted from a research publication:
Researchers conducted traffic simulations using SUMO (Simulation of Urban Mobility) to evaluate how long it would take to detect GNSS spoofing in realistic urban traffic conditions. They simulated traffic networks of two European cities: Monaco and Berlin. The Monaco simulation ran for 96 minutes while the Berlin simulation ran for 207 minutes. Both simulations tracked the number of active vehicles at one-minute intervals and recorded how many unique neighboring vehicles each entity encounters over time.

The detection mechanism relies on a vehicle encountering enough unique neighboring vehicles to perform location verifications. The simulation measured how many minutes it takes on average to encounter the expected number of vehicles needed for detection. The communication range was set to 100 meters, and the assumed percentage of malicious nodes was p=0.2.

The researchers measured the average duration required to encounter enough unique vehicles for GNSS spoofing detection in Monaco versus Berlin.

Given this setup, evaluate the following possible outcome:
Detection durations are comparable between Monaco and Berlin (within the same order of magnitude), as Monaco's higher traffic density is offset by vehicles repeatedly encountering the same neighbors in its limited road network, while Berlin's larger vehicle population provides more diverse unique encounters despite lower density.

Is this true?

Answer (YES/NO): YES